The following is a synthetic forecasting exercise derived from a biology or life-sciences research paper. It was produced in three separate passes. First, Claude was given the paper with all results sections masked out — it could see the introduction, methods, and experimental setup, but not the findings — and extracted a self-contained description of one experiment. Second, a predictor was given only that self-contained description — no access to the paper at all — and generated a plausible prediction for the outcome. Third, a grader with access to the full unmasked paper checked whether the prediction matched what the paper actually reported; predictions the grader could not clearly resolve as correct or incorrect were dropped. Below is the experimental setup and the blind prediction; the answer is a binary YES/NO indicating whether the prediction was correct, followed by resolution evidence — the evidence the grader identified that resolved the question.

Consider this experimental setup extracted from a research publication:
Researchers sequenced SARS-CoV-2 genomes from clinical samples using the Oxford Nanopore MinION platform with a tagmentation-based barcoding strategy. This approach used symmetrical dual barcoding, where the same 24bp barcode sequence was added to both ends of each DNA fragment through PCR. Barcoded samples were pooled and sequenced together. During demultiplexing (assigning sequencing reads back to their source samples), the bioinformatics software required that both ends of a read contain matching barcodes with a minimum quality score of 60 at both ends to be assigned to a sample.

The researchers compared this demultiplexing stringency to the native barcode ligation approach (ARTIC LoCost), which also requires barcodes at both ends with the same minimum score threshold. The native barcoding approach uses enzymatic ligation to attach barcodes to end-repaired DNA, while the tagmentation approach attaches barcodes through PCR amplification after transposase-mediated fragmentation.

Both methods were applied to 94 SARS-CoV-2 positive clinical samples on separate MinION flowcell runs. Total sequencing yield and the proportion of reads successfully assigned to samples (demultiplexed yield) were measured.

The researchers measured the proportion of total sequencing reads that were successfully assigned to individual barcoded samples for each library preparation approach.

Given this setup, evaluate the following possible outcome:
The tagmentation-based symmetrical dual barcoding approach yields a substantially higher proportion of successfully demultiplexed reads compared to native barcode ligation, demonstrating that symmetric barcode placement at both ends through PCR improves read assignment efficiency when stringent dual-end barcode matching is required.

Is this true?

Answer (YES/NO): NO